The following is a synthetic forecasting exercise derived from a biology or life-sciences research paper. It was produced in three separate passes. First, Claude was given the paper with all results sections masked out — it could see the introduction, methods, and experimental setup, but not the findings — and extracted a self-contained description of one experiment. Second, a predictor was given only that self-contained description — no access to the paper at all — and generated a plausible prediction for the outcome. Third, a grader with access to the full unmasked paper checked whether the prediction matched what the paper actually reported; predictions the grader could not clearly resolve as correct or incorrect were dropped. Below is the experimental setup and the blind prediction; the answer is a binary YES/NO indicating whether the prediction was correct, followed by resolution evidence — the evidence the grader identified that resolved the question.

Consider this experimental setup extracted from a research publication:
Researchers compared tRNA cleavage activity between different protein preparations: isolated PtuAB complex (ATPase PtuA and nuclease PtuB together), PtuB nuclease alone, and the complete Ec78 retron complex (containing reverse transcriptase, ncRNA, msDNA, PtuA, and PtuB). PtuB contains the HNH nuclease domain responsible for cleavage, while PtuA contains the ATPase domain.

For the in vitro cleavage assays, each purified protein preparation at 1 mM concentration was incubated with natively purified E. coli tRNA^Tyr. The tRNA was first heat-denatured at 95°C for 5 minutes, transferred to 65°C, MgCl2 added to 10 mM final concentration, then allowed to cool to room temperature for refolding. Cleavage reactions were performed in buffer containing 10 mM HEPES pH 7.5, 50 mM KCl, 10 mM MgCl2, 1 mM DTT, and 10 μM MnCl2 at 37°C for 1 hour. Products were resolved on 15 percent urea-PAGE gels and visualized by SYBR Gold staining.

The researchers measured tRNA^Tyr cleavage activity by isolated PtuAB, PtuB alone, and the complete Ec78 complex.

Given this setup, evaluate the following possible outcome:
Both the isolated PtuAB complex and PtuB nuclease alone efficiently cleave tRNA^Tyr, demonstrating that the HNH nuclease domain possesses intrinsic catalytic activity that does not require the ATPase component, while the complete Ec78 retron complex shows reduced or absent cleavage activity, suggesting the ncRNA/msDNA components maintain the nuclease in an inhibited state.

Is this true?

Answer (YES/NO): NO